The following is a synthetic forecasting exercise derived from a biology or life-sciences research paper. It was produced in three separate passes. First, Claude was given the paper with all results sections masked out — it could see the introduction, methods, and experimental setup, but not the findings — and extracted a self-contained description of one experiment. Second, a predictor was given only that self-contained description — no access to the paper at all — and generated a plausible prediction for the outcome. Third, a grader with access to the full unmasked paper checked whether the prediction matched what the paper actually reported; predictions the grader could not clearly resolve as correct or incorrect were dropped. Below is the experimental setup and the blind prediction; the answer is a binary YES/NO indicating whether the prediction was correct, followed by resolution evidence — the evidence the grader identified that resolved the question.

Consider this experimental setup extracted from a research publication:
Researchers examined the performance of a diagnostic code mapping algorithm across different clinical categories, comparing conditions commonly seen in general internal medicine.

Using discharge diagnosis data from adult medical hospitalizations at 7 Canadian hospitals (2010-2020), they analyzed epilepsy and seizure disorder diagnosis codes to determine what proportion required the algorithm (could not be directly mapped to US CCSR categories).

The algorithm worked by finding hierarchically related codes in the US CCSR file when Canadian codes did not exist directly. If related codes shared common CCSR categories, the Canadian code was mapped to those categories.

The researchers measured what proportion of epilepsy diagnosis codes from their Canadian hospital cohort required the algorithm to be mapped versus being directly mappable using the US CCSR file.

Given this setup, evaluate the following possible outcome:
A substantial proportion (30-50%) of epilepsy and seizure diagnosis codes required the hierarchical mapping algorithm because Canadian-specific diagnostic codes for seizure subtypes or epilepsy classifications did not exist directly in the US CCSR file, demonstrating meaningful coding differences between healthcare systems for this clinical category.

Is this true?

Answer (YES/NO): NO